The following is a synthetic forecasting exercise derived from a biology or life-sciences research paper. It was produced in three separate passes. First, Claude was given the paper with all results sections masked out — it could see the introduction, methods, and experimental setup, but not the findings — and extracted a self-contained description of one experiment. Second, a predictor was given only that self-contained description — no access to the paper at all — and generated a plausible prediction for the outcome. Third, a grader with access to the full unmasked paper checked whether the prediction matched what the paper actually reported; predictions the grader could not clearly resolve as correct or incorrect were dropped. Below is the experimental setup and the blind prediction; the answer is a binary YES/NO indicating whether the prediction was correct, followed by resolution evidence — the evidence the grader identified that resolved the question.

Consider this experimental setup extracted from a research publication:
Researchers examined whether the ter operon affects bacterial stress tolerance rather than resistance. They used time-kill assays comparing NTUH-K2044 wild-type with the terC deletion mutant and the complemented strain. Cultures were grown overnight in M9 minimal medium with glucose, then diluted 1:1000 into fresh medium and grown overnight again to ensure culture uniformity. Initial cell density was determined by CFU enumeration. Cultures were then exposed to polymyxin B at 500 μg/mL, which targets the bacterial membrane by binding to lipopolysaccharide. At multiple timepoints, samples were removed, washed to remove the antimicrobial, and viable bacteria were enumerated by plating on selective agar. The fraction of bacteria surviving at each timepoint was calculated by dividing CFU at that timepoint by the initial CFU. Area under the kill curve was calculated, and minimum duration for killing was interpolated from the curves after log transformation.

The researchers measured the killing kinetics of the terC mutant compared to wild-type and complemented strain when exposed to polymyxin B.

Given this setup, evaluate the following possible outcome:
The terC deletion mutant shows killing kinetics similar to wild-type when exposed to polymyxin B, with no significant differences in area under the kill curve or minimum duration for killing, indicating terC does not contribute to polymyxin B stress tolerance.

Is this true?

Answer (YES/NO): NO